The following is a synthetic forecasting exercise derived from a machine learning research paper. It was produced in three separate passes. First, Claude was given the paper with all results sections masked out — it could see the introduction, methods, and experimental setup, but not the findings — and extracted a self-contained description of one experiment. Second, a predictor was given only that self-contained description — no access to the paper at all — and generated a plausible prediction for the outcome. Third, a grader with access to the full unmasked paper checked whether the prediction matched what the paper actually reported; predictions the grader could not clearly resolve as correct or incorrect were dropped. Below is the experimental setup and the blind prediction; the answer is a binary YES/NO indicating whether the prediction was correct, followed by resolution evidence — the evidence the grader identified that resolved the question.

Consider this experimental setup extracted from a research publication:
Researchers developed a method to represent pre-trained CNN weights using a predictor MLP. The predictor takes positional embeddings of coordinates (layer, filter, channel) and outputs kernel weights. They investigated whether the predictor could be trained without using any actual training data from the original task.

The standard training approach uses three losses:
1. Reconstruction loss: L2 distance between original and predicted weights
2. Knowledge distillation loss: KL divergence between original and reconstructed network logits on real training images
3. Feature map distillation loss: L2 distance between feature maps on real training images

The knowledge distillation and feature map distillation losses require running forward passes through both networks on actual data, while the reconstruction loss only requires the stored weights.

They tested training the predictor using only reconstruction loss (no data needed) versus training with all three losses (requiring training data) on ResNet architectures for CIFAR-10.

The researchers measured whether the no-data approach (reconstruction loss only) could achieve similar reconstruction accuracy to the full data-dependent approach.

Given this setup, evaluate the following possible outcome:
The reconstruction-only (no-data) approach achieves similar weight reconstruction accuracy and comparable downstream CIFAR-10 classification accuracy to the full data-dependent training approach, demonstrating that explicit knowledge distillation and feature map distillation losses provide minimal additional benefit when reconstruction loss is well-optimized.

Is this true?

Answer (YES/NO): NO